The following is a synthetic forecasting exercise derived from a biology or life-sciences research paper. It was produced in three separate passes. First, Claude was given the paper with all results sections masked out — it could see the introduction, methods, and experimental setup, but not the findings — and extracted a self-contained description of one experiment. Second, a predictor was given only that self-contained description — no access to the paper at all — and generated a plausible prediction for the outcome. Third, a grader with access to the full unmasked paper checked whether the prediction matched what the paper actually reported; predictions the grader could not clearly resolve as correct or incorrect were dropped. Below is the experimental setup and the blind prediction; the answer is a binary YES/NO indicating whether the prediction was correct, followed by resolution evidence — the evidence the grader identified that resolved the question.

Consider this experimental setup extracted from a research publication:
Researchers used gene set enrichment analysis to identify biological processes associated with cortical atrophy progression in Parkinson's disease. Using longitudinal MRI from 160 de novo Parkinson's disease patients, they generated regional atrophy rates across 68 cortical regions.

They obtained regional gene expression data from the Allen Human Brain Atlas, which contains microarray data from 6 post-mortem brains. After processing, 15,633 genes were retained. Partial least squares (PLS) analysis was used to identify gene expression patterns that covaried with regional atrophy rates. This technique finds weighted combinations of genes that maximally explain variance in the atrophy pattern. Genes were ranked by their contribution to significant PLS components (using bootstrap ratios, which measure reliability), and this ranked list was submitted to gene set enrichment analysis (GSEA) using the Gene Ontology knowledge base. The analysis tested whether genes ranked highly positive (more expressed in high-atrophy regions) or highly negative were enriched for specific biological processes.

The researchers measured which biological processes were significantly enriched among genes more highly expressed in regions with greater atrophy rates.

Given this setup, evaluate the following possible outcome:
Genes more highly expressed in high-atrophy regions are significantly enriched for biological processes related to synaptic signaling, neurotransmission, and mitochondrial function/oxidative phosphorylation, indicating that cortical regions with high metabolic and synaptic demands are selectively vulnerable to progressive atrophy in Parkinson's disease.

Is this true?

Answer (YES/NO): NO